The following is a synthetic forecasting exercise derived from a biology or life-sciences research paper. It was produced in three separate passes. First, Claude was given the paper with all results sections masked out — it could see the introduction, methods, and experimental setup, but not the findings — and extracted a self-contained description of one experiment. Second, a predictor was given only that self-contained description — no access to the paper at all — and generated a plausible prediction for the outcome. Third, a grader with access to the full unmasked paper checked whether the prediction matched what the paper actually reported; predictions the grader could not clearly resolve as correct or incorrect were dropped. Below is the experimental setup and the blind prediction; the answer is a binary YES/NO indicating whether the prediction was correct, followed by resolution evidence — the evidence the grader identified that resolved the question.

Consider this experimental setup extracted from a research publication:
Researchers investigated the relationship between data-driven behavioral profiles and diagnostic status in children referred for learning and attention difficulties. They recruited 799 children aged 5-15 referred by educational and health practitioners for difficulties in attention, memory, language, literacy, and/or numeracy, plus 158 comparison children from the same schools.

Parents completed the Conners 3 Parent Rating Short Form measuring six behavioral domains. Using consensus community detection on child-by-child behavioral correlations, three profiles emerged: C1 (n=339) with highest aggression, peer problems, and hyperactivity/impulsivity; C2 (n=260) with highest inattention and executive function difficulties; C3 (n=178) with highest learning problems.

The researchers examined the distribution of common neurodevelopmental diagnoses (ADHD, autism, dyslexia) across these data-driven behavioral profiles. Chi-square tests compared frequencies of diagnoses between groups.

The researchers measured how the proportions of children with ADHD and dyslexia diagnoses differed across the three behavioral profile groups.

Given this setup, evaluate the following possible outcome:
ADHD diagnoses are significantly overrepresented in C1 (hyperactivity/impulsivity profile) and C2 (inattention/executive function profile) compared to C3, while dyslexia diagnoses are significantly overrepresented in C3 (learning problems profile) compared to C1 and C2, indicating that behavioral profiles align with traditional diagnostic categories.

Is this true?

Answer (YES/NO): NO